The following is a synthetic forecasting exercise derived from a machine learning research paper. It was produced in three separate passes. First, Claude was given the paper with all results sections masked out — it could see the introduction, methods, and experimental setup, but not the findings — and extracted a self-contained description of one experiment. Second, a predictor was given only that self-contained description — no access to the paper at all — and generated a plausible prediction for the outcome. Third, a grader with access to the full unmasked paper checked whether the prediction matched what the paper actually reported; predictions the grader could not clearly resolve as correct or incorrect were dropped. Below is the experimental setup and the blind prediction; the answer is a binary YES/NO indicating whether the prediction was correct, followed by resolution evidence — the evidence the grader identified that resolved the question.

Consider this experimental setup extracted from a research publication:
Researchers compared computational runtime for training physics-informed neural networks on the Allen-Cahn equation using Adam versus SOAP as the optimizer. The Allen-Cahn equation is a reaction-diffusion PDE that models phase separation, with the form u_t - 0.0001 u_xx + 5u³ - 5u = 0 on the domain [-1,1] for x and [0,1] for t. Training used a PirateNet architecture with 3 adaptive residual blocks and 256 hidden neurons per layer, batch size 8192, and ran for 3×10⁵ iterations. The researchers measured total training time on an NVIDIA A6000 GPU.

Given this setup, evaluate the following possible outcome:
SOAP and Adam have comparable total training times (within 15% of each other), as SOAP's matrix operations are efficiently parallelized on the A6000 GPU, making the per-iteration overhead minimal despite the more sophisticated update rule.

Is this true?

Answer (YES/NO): NO